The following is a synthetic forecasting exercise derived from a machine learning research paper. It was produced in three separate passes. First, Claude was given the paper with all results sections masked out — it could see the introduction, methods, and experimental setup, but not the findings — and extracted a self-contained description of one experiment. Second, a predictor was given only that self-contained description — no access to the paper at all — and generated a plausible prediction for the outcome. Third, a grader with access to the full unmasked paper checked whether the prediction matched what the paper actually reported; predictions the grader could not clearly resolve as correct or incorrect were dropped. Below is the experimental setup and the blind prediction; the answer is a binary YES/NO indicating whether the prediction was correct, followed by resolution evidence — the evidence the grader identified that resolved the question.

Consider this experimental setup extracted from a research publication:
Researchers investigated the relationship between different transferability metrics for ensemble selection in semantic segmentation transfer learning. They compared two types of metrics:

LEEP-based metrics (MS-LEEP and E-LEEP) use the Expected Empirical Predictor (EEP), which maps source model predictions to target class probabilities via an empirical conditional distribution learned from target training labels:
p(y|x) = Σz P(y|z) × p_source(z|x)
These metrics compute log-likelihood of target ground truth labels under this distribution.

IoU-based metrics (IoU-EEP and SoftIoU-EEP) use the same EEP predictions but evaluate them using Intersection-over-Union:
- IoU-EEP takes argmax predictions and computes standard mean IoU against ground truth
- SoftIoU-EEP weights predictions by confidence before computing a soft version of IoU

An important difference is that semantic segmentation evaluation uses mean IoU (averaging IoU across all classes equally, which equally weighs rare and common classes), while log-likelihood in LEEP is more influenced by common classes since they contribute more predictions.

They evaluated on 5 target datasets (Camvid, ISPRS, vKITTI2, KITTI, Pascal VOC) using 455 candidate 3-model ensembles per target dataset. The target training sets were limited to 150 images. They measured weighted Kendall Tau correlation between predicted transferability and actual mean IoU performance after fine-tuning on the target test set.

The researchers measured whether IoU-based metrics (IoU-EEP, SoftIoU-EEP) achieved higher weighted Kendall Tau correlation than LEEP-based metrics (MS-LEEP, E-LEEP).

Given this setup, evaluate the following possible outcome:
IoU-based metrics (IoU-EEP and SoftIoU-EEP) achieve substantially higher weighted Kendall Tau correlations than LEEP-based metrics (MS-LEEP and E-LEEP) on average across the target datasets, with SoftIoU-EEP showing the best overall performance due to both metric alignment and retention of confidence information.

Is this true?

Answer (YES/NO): NO